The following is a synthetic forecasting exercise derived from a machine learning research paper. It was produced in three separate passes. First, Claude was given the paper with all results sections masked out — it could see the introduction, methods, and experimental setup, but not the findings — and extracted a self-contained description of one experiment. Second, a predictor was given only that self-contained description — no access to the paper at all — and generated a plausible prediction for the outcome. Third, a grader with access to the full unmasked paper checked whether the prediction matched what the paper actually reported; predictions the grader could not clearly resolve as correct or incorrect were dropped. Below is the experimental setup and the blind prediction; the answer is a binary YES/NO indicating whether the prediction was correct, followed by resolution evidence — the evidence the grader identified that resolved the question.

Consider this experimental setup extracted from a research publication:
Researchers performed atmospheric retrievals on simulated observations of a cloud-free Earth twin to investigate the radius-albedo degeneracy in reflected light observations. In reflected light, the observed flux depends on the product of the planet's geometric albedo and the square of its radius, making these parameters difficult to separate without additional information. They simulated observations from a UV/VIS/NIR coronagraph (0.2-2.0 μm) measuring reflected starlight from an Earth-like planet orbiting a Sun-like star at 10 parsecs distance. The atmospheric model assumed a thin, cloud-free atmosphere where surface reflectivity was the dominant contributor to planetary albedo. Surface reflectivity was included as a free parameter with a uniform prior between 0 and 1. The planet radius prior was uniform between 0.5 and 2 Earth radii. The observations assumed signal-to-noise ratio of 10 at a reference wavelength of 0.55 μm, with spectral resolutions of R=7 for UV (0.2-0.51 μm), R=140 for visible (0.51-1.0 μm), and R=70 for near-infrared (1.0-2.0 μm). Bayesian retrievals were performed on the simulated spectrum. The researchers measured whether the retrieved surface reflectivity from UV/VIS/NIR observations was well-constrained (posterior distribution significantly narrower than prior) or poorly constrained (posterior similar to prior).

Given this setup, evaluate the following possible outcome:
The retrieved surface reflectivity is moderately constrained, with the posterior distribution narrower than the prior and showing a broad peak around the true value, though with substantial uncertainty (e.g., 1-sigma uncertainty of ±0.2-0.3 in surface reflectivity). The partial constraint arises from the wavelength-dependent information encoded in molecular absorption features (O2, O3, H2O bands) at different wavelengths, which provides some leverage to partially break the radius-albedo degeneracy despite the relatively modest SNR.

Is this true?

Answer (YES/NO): NO